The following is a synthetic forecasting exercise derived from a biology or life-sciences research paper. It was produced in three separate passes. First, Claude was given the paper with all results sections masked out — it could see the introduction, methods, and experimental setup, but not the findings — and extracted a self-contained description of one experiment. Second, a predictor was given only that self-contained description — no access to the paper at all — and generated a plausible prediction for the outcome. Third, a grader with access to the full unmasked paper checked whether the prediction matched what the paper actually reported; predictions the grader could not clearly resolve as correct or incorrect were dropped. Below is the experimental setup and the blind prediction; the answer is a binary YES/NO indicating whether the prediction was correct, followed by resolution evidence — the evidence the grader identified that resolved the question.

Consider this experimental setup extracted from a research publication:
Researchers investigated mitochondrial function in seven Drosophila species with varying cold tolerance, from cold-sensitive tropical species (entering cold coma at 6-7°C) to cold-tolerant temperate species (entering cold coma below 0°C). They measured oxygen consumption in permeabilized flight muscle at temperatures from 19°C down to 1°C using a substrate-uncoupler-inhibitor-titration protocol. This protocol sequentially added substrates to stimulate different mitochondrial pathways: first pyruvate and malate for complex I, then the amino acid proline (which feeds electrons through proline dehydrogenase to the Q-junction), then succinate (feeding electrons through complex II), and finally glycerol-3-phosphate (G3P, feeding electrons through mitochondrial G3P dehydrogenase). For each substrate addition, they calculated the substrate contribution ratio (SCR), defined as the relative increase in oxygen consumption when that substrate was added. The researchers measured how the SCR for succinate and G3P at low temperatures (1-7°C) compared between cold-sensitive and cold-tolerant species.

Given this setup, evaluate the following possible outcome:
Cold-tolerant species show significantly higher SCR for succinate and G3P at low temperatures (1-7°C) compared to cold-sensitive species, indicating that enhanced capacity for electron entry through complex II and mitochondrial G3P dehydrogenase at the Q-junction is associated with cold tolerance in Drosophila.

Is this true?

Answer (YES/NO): NO